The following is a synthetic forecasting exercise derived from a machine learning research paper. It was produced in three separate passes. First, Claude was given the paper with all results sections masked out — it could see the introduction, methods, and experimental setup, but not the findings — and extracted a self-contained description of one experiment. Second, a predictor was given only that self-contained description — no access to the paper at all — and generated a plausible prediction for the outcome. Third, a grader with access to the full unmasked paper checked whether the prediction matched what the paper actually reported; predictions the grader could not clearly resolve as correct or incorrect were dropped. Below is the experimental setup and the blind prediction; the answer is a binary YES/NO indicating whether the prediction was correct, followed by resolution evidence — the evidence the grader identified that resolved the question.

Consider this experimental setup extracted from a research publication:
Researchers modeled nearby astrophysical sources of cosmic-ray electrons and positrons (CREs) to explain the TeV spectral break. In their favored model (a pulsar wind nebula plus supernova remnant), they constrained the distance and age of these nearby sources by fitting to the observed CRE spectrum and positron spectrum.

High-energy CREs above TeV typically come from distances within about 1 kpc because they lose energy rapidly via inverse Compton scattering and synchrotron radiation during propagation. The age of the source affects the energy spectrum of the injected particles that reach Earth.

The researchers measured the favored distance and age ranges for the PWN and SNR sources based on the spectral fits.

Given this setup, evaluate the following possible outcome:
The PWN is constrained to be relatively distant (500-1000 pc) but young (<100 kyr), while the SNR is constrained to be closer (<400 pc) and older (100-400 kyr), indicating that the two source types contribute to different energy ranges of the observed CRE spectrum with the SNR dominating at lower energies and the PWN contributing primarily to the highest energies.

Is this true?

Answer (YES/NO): NO